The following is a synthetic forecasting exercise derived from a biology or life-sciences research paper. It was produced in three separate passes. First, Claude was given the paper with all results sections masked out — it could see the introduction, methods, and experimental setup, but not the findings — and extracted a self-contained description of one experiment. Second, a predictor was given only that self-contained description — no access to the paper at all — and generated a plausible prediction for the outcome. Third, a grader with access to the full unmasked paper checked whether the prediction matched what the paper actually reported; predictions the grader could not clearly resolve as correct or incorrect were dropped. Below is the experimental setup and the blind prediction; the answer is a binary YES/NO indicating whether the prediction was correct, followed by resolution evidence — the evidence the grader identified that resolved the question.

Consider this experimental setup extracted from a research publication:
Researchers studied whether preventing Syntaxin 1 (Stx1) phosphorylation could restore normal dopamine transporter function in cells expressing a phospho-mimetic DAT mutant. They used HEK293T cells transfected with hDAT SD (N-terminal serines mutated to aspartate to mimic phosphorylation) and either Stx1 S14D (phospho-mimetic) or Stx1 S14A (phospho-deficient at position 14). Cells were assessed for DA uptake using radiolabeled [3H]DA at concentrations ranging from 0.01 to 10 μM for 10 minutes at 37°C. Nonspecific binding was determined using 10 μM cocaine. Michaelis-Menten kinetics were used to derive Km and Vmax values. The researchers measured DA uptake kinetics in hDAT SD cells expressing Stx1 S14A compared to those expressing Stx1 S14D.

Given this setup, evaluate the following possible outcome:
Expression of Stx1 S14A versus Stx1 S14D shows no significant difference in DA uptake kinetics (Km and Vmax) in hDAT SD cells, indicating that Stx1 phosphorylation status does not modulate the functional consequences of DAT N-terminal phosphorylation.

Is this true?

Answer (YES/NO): NO